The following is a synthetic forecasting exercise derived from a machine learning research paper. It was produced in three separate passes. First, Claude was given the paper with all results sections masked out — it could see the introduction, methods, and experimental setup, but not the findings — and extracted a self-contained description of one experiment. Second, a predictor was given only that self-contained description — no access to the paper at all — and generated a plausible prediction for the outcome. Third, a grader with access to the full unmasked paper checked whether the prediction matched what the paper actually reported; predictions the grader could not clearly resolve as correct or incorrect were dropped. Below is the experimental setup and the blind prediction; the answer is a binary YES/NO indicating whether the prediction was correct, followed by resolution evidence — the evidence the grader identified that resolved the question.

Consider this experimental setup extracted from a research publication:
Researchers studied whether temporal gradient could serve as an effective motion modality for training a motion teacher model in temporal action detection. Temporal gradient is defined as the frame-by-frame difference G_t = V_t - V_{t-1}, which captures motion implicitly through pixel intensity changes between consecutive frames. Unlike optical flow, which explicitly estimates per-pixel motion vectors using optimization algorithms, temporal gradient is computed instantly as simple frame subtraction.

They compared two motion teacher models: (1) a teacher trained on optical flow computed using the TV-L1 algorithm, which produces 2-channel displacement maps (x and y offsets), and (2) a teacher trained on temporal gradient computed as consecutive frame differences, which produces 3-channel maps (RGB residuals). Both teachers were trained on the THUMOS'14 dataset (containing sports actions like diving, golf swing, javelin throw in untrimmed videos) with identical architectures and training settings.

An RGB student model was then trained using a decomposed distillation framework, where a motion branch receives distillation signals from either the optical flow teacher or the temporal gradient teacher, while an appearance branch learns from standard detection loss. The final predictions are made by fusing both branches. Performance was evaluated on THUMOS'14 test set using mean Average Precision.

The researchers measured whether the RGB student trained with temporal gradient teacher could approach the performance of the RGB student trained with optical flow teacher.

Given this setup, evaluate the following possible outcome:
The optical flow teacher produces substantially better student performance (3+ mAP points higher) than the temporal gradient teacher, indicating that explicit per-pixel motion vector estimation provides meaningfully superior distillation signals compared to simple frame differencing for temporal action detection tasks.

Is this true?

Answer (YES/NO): NO